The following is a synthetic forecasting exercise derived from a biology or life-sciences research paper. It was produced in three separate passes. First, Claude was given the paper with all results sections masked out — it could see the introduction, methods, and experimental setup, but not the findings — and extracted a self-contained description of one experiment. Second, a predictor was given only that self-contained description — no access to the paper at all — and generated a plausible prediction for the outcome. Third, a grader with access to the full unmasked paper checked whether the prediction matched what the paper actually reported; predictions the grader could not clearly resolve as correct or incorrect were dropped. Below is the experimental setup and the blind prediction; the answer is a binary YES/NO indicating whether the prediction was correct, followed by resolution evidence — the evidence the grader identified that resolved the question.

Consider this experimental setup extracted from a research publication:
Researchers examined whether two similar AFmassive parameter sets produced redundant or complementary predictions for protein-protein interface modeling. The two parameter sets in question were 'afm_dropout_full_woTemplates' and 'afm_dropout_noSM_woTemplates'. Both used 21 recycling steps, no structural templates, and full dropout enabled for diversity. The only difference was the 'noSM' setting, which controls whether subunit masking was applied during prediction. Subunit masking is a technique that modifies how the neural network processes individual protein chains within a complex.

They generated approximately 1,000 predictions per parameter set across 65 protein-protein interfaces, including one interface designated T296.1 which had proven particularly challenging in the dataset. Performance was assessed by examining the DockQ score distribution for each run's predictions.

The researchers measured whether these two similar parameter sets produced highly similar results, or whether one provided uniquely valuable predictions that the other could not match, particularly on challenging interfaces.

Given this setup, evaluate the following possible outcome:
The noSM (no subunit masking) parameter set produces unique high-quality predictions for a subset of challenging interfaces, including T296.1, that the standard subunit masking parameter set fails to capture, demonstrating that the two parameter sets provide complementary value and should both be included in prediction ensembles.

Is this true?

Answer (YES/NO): NO